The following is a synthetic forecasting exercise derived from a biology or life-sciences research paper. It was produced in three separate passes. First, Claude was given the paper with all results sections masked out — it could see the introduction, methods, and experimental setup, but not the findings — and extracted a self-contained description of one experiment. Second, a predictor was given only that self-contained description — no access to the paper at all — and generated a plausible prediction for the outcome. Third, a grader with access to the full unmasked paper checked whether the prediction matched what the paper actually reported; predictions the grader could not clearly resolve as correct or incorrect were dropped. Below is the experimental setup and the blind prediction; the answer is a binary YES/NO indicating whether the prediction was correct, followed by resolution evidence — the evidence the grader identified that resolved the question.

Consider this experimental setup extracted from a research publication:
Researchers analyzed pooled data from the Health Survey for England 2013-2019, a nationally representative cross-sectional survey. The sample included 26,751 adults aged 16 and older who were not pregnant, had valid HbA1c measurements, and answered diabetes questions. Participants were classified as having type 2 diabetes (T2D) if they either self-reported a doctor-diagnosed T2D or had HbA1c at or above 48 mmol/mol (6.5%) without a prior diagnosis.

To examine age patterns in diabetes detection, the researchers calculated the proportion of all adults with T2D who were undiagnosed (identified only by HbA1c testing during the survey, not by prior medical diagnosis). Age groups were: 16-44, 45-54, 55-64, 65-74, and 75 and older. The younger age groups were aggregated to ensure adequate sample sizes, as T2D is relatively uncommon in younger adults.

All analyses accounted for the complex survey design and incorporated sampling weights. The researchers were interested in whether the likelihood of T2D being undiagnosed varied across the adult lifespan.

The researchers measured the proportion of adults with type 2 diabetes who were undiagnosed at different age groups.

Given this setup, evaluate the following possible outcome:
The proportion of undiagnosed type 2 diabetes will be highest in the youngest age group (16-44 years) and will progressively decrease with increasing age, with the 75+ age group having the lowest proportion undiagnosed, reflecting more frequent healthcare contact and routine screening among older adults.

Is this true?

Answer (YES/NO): YES